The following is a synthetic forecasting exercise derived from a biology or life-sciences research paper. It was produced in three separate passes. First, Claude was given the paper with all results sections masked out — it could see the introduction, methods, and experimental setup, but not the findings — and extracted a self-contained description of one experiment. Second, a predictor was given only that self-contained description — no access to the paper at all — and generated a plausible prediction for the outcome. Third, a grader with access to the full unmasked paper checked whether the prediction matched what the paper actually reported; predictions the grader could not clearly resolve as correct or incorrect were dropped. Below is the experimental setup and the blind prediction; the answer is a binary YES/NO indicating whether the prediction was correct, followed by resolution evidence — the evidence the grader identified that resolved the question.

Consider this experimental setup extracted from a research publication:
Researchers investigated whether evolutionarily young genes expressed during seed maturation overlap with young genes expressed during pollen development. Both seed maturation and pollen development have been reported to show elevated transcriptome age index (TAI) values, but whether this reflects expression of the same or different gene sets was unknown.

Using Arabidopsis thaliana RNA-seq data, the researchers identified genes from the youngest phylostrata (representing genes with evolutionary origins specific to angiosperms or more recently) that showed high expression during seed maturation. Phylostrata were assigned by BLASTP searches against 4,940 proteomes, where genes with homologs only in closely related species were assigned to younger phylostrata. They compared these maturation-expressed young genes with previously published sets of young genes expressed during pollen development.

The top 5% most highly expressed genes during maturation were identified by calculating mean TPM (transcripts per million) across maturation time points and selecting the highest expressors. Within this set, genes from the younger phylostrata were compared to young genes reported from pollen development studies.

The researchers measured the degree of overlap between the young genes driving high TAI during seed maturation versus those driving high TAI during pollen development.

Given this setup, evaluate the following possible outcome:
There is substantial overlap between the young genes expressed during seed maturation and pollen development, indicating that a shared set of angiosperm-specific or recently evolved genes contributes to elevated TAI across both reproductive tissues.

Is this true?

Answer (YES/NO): NO